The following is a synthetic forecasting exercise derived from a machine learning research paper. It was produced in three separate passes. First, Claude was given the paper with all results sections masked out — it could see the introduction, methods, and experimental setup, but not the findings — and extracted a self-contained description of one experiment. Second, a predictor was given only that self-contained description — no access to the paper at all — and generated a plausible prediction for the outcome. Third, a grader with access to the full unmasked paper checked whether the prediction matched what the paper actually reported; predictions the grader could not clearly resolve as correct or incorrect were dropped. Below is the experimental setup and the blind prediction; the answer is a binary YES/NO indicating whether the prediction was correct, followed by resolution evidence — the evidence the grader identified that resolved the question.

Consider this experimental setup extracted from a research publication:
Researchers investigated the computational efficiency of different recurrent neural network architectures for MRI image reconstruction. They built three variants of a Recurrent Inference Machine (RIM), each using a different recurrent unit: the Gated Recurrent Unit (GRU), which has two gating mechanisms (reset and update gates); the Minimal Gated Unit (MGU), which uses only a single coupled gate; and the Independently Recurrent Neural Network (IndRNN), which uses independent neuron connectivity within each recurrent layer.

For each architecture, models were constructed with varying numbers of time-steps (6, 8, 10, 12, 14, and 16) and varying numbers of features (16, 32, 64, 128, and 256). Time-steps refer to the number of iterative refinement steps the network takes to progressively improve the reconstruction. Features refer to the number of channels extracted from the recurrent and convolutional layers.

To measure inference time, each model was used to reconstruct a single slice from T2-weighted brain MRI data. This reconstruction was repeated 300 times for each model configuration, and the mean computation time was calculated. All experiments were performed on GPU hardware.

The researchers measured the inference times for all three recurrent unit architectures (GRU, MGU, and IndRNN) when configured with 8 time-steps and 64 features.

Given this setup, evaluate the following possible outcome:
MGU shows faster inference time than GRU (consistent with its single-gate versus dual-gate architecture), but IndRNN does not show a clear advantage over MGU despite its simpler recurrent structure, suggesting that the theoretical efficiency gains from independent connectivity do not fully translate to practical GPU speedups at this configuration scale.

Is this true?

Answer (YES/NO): NO